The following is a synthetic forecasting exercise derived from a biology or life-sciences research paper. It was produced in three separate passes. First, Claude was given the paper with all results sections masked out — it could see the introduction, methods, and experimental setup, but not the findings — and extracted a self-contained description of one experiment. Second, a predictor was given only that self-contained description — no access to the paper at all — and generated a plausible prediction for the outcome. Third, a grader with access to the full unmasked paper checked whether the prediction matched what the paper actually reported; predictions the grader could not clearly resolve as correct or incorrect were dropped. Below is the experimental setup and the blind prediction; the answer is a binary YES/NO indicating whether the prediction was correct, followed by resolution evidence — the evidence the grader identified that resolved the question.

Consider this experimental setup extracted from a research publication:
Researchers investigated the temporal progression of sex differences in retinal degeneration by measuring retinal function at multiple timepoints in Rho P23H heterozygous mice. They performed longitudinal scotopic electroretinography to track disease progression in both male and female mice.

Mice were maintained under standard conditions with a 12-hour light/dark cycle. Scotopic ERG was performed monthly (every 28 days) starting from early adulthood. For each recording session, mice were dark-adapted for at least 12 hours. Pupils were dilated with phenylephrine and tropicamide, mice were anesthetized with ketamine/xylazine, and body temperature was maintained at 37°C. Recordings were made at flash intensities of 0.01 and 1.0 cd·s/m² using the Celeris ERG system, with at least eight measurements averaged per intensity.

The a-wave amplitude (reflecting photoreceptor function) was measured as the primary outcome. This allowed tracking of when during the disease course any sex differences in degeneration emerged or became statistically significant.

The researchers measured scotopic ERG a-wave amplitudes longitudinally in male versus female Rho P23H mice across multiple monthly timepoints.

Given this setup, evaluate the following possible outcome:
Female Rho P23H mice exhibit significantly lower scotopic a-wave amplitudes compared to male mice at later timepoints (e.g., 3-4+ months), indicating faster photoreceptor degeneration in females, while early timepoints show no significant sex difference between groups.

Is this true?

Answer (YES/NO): YES